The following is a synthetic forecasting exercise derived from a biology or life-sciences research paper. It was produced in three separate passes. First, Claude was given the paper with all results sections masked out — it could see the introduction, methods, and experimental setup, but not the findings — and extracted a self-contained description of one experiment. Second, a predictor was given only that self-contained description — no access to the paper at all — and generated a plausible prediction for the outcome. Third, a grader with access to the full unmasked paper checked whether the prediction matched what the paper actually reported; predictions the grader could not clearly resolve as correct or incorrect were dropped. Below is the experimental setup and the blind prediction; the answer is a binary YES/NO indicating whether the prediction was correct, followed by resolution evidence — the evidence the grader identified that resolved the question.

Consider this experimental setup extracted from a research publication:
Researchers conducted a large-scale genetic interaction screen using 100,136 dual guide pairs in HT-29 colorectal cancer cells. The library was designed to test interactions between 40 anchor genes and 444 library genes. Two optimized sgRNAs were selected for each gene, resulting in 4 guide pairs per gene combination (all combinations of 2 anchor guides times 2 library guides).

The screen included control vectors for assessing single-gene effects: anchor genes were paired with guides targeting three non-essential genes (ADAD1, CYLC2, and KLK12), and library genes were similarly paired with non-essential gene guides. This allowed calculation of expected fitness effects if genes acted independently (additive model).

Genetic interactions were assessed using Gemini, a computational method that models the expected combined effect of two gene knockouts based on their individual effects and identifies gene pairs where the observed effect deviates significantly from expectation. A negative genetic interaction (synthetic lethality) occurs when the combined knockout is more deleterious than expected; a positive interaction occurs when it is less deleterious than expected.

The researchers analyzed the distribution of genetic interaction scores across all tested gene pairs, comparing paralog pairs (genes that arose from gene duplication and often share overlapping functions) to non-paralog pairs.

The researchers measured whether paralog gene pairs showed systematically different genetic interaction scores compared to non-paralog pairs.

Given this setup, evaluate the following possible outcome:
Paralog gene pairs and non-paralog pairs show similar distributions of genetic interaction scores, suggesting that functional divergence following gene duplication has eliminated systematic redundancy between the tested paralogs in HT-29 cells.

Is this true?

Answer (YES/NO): NO